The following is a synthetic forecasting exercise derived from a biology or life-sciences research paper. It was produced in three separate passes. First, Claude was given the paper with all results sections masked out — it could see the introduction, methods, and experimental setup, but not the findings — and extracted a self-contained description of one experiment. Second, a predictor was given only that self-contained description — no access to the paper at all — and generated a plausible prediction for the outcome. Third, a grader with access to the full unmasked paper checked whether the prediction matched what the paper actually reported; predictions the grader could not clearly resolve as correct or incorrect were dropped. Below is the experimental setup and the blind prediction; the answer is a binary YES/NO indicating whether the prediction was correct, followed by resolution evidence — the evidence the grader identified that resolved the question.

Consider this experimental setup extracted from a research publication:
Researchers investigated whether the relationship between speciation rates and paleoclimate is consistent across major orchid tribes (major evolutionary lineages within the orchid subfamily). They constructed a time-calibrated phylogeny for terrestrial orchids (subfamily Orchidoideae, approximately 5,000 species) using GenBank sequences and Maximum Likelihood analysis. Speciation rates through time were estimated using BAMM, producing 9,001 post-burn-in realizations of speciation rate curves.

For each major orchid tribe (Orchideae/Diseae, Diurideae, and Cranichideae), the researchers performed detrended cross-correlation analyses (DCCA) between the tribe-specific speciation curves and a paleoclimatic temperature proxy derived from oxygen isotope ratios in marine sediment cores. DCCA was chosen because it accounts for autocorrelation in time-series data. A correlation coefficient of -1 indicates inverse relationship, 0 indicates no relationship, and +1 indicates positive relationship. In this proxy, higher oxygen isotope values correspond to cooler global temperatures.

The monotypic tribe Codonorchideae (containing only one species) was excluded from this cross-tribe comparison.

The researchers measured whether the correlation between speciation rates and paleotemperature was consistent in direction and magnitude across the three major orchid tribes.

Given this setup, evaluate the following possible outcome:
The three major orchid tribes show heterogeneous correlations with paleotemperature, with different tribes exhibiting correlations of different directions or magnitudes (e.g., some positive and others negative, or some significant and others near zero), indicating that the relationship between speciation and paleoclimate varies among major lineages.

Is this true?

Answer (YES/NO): NO